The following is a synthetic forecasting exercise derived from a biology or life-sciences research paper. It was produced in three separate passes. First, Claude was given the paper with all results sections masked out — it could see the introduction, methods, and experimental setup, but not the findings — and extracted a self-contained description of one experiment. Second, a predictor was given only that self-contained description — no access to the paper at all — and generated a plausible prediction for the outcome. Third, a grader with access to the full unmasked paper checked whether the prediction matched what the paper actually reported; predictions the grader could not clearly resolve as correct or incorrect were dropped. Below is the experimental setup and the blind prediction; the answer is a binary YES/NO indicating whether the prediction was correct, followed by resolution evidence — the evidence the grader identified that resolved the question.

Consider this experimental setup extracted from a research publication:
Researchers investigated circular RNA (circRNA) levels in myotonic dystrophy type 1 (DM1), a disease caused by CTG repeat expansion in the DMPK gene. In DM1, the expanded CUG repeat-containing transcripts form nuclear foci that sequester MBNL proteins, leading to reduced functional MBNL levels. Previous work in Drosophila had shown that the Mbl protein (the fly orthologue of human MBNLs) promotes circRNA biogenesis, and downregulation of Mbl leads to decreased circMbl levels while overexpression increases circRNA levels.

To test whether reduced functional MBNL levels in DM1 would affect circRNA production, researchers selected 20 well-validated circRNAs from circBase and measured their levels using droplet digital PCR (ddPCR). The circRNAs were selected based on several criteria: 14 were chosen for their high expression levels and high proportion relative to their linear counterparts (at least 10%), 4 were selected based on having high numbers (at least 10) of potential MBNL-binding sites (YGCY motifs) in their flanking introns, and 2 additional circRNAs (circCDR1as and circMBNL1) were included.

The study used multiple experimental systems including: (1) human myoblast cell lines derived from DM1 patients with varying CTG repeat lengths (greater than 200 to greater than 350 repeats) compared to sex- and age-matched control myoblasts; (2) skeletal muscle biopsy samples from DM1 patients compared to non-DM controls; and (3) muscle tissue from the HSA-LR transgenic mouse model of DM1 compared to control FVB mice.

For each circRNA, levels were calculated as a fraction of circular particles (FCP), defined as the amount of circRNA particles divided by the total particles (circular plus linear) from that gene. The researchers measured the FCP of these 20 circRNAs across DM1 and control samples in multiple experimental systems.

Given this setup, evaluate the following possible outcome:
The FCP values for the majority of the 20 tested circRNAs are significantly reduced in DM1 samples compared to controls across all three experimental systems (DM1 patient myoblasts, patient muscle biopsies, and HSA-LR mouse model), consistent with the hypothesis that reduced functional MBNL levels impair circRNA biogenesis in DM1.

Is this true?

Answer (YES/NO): NO